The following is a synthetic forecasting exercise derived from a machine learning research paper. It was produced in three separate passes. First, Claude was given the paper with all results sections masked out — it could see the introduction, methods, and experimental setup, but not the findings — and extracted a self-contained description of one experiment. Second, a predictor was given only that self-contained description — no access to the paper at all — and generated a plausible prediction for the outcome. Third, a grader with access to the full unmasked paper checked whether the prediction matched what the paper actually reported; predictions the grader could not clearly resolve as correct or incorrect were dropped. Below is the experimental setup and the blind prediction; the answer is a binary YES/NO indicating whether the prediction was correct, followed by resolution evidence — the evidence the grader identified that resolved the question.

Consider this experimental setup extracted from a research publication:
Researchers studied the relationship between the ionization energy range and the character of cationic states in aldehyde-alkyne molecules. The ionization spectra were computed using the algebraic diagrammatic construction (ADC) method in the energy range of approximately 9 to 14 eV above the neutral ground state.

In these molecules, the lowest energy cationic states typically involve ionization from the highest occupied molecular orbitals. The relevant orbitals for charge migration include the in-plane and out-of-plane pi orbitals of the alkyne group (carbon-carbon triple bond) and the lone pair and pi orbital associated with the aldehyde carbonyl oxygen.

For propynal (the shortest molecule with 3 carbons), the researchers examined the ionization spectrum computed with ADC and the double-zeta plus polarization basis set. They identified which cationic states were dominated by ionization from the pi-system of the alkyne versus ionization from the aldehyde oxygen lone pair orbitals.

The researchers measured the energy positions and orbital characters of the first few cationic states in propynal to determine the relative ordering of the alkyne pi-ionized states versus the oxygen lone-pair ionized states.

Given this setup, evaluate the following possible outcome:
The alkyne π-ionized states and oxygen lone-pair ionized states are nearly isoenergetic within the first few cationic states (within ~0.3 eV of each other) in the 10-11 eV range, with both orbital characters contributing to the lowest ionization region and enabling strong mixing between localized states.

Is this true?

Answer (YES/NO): NO